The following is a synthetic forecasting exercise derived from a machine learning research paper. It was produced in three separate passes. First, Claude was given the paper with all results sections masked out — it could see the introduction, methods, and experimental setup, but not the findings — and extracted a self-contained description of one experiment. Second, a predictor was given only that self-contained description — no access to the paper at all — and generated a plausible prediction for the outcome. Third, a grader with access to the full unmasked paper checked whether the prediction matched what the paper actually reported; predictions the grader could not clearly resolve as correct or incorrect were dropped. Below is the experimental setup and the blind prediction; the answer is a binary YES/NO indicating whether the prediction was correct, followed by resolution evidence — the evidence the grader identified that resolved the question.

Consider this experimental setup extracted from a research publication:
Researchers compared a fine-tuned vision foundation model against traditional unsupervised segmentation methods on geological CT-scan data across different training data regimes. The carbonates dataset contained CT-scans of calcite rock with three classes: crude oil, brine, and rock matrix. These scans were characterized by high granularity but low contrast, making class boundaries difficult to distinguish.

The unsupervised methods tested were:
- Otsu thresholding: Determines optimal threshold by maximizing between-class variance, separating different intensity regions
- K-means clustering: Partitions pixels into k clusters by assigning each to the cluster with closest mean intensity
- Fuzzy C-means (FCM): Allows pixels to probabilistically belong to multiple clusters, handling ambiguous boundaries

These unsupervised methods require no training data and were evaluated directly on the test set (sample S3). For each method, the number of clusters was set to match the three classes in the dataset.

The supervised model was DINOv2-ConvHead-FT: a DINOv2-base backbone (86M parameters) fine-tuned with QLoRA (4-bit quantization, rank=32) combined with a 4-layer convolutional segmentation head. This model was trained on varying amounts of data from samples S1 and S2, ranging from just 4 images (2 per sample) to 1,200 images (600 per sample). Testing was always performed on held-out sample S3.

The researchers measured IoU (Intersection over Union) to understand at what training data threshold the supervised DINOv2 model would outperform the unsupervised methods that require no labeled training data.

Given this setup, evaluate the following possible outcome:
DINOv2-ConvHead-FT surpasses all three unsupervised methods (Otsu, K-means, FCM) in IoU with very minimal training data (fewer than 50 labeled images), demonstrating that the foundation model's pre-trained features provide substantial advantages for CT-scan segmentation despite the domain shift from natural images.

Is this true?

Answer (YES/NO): YES